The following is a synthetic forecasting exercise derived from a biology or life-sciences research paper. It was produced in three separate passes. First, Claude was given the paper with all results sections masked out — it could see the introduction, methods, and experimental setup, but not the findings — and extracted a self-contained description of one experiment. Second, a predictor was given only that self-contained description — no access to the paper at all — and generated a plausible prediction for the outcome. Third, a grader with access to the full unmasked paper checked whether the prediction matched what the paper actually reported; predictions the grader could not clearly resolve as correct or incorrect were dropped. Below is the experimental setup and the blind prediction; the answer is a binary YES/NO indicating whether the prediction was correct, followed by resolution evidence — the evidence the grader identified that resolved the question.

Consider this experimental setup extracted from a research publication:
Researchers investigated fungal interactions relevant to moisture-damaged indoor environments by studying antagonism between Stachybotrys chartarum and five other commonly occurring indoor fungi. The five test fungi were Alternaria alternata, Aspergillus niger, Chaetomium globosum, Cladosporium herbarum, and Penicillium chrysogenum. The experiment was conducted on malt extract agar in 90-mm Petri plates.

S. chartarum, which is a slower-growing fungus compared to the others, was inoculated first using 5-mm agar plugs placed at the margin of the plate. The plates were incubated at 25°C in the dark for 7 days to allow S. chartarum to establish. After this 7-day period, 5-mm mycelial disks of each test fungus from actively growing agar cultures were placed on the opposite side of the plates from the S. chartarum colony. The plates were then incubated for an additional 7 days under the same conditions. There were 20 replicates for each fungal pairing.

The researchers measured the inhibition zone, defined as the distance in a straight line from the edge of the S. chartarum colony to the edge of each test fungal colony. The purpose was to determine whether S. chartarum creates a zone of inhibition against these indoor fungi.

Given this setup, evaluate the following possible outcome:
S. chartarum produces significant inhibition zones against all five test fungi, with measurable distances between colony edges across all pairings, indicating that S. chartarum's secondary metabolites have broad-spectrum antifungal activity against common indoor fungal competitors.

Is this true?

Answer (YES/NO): NO